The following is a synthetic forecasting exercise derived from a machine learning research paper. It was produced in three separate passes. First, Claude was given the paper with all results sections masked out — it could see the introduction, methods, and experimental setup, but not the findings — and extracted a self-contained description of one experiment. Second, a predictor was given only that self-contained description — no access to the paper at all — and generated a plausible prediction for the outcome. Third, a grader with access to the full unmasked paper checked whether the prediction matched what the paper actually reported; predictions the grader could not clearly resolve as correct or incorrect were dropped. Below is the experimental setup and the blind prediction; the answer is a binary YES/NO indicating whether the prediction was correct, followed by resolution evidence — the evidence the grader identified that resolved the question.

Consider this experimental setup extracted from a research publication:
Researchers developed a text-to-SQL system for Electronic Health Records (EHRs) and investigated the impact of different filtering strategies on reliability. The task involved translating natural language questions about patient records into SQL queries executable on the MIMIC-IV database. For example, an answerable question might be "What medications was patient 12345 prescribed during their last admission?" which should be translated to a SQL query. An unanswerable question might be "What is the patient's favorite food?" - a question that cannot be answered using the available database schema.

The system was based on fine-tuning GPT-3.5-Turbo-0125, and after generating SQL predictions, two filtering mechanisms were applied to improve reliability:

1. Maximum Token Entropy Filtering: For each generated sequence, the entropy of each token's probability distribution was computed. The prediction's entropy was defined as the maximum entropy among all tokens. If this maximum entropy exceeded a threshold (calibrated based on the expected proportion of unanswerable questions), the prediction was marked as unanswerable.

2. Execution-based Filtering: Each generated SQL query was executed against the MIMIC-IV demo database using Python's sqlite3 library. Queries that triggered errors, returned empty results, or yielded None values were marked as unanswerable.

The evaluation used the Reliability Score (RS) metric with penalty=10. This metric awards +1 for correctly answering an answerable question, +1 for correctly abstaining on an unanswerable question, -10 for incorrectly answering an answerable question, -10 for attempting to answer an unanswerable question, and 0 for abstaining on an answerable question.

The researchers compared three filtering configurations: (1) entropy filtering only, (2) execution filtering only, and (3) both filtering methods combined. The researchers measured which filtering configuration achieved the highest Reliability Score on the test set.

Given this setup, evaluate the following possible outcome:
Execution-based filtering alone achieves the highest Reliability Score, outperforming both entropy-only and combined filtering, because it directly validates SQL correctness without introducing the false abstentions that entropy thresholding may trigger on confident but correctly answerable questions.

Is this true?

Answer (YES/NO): NO